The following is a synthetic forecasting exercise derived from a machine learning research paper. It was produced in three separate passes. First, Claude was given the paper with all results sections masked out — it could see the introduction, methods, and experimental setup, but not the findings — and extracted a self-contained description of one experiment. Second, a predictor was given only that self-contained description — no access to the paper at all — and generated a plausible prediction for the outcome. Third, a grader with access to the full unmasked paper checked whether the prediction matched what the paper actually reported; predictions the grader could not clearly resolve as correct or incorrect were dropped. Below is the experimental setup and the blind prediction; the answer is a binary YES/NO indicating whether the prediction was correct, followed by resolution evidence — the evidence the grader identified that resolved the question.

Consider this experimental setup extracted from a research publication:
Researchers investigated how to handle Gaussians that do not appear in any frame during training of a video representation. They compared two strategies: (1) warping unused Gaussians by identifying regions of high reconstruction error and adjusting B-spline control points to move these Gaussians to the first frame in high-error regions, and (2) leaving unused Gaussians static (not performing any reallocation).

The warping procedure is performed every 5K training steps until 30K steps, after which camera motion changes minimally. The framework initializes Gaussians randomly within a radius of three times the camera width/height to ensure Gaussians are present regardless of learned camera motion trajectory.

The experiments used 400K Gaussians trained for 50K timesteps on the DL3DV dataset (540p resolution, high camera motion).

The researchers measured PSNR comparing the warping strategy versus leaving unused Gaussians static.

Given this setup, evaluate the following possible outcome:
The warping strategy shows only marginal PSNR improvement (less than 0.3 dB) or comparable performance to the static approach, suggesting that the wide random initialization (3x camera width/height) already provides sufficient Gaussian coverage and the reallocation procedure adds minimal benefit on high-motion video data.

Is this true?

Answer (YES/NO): NO